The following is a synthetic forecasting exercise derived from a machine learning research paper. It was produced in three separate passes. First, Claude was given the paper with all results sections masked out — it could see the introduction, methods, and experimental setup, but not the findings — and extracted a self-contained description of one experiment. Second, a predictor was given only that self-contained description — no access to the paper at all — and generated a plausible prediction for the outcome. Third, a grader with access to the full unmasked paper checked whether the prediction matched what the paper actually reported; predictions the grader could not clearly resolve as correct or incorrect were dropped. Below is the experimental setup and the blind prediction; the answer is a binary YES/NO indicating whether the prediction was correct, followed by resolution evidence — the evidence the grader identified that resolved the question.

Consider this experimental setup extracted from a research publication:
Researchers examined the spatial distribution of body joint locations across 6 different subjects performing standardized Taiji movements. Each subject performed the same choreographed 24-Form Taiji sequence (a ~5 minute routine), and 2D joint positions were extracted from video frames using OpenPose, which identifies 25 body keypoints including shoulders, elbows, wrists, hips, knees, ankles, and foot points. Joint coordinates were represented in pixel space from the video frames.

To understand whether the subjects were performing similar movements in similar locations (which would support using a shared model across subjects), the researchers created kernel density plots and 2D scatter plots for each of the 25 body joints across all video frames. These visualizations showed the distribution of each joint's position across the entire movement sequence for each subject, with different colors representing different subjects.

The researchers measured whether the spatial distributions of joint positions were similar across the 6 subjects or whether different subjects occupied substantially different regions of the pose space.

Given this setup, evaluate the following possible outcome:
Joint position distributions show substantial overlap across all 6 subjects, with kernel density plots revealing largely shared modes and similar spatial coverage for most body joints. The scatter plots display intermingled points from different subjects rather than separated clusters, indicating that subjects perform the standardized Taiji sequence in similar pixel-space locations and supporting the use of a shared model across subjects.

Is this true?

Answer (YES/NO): YES